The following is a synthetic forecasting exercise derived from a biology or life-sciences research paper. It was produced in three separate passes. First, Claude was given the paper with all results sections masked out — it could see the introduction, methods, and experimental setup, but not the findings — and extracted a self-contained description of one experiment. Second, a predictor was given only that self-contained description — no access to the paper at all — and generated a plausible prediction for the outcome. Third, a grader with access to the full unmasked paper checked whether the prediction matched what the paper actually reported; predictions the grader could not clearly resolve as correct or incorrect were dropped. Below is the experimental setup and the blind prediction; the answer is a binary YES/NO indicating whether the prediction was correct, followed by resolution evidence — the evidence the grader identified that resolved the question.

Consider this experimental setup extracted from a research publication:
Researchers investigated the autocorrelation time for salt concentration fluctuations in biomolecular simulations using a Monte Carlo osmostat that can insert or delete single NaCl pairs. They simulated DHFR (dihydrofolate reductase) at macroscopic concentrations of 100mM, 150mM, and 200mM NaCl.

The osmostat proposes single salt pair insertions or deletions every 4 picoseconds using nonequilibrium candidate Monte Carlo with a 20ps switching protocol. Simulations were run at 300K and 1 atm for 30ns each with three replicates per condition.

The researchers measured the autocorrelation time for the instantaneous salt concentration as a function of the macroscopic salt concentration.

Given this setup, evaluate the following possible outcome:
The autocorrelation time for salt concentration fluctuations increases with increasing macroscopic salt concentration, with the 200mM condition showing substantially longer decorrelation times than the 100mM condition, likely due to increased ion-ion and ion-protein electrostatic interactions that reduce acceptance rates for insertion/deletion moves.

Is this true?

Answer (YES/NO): NO